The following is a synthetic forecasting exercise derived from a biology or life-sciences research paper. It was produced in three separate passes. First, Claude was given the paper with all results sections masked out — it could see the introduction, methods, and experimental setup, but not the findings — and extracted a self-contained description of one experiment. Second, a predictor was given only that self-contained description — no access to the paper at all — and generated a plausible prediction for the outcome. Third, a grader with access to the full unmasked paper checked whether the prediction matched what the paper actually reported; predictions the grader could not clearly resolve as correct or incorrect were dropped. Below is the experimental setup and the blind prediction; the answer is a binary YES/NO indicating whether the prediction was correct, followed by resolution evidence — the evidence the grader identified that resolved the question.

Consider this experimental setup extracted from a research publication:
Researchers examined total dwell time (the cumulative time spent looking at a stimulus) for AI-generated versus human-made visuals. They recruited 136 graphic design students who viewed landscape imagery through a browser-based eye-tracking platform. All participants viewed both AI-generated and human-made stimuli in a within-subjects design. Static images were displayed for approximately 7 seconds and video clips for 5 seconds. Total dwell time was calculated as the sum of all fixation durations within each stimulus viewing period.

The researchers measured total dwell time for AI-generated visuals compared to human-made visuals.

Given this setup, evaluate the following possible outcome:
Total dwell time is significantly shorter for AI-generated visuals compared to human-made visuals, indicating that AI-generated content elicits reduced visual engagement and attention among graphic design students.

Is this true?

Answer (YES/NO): NO